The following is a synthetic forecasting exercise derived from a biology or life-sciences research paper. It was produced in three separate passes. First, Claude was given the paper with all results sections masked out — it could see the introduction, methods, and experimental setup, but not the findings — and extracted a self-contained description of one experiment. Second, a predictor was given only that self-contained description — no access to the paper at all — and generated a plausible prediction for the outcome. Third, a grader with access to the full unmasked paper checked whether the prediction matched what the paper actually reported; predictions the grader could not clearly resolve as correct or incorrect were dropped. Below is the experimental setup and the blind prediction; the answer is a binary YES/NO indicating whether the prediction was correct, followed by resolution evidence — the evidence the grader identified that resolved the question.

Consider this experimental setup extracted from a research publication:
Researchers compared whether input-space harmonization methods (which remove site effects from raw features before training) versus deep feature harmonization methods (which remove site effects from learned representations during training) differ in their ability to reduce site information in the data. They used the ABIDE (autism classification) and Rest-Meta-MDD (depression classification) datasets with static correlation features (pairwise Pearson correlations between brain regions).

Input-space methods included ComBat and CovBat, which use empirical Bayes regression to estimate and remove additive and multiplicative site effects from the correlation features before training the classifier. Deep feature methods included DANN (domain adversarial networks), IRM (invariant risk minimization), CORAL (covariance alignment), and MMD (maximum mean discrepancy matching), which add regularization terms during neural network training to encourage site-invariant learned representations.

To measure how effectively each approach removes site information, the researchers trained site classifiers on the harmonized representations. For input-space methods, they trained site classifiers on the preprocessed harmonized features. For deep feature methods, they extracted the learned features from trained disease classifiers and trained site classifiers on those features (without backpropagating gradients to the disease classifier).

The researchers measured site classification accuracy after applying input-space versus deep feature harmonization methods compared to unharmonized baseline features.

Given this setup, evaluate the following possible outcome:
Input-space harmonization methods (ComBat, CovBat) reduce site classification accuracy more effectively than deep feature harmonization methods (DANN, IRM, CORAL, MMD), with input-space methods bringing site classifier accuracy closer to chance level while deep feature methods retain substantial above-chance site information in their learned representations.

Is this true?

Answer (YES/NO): NO